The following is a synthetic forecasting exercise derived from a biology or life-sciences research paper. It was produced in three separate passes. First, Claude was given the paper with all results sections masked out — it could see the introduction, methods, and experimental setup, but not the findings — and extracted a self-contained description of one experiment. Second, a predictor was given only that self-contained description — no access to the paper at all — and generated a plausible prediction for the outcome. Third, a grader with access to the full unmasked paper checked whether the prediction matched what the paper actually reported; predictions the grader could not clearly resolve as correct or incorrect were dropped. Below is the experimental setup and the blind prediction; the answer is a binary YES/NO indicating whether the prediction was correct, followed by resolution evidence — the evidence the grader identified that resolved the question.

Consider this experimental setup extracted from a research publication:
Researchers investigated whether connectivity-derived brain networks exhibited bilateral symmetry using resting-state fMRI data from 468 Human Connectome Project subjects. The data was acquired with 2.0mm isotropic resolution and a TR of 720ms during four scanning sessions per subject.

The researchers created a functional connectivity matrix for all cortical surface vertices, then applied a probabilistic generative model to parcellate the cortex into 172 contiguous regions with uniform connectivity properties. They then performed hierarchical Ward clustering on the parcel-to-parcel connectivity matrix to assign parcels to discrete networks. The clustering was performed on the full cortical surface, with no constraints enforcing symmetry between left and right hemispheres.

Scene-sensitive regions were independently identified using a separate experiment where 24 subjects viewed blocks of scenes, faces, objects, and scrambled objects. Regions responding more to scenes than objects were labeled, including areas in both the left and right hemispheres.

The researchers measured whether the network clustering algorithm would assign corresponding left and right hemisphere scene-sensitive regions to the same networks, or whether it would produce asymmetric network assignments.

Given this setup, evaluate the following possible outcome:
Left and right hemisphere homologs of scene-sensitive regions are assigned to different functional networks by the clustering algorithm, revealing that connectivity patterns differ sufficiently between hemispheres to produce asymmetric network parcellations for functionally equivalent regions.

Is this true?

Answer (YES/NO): NO